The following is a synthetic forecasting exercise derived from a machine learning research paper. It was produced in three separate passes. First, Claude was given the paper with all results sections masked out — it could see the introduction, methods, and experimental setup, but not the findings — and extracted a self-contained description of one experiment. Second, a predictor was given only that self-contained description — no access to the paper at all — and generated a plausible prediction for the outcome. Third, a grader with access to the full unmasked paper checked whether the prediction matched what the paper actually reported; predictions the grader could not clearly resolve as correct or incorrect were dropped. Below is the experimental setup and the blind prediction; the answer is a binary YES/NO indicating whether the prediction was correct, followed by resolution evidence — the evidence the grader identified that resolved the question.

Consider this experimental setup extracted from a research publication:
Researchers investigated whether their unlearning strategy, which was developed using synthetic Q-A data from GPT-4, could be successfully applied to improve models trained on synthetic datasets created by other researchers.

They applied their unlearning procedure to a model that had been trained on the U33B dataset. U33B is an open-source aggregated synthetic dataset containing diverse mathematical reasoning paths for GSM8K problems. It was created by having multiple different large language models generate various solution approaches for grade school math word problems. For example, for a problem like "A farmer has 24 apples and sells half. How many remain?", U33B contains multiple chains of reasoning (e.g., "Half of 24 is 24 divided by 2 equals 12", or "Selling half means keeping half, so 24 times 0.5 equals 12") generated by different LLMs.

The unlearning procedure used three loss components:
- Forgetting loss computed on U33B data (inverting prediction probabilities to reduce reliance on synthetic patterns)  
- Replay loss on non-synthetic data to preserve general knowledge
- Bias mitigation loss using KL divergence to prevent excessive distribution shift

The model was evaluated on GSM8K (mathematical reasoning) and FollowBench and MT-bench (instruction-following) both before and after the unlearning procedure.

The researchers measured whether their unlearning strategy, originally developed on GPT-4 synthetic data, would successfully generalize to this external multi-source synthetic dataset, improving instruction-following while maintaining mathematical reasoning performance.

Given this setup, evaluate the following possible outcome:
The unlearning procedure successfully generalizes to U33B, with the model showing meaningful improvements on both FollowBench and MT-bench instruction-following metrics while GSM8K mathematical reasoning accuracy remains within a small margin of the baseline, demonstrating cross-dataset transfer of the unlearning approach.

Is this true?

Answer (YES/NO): YES